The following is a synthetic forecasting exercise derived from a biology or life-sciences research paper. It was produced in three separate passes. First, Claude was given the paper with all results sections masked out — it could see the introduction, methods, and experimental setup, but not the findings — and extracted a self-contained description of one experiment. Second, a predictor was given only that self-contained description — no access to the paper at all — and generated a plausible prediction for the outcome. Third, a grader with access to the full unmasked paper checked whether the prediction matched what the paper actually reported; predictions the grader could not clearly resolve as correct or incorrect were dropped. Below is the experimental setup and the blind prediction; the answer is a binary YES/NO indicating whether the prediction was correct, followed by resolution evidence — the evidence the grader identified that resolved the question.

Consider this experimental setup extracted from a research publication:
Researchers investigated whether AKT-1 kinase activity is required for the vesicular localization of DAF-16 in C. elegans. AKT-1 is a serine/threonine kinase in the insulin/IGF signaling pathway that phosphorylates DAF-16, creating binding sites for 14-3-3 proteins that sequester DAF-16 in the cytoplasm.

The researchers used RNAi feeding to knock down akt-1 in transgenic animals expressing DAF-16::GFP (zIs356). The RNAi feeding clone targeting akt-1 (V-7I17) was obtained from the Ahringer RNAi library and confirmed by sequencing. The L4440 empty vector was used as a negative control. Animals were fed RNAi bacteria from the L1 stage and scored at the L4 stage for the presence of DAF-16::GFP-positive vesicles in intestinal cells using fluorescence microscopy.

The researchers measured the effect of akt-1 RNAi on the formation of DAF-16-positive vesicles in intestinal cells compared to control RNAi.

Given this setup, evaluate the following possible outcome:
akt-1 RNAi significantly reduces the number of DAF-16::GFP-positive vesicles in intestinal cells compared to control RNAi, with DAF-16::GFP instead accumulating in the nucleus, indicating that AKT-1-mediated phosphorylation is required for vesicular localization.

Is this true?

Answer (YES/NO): YES